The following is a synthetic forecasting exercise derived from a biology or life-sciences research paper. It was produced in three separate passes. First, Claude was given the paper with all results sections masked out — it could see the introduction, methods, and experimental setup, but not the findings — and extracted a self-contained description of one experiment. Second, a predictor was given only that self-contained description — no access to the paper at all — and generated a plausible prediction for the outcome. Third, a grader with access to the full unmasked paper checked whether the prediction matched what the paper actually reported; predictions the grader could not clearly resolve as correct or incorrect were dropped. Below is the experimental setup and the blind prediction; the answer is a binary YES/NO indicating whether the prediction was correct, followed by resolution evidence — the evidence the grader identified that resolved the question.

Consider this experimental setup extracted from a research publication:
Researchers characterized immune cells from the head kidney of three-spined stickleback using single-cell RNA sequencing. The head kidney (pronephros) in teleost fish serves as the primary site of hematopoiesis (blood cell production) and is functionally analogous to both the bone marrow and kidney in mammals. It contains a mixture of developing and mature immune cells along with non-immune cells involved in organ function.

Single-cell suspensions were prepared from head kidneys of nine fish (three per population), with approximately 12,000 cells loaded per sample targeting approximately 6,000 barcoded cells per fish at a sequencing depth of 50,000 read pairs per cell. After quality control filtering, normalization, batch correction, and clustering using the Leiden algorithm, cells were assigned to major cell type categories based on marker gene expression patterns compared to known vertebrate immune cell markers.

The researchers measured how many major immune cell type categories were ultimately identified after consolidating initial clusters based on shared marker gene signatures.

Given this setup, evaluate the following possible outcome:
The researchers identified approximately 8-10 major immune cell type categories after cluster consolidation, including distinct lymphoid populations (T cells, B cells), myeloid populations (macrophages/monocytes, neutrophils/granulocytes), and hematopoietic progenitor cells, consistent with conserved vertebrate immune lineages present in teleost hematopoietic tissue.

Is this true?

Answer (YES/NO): NO